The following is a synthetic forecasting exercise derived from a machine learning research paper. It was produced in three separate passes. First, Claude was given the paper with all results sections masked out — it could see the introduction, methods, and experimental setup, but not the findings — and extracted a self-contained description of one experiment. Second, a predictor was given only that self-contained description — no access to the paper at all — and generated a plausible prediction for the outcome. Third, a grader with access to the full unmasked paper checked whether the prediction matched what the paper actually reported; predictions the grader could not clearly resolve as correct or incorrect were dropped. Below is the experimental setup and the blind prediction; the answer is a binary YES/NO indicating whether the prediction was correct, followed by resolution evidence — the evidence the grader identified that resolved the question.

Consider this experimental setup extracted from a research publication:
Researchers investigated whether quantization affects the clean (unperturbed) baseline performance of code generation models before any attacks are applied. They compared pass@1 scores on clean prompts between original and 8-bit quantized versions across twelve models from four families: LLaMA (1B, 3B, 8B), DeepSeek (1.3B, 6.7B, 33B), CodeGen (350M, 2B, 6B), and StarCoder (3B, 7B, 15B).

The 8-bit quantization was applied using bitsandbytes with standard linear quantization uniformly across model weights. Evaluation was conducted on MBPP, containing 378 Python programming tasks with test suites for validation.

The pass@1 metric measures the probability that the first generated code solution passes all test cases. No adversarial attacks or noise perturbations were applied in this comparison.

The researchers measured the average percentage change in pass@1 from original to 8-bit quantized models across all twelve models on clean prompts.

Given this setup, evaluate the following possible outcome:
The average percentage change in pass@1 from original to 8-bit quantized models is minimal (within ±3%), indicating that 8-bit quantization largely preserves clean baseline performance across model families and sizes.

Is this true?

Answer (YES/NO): YES